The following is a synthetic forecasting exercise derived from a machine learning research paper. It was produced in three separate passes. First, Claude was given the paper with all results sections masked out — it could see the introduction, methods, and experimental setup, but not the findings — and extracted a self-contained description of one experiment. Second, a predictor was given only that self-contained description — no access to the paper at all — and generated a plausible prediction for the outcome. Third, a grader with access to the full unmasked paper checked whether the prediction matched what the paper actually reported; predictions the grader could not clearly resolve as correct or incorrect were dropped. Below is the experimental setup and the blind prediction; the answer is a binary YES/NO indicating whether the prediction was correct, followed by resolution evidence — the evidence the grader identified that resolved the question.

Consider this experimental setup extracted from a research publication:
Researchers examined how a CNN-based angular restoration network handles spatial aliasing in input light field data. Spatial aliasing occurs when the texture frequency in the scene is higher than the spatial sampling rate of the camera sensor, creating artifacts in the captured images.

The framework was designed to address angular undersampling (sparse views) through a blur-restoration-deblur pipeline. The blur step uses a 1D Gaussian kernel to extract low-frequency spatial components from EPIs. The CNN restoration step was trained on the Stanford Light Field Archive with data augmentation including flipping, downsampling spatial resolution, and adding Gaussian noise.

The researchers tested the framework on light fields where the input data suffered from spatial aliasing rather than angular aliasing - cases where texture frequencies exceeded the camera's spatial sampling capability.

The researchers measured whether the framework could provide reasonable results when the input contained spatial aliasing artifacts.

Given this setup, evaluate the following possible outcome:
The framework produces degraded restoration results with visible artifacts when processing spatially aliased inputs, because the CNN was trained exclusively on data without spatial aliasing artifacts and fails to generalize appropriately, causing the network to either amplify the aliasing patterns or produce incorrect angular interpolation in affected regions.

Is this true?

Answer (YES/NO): YES